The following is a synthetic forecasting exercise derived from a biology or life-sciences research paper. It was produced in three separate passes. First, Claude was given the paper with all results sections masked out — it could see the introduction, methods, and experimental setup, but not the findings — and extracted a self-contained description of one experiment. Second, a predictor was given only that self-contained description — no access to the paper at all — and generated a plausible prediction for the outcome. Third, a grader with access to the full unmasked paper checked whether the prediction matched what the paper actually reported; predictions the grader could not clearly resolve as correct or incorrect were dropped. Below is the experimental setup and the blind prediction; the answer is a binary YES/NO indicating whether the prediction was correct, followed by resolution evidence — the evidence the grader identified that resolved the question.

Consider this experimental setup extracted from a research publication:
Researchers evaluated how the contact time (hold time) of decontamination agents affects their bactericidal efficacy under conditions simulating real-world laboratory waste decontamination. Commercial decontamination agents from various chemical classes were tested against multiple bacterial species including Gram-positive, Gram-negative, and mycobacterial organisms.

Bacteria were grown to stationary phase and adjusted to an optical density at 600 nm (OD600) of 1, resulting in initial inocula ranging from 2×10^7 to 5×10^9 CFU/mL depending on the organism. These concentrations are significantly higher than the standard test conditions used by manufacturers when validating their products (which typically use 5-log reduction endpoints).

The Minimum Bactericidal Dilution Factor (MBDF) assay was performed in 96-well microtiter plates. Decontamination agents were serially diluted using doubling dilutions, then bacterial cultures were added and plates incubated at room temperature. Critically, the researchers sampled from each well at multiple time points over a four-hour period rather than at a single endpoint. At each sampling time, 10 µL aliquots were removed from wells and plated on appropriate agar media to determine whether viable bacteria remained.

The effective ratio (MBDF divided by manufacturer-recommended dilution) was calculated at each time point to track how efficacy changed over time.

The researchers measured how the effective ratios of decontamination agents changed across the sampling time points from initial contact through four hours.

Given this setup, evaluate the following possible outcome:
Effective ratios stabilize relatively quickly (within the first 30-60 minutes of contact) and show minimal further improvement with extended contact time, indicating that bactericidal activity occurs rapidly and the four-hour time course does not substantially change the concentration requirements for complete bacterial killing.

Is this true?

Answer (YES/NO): NO